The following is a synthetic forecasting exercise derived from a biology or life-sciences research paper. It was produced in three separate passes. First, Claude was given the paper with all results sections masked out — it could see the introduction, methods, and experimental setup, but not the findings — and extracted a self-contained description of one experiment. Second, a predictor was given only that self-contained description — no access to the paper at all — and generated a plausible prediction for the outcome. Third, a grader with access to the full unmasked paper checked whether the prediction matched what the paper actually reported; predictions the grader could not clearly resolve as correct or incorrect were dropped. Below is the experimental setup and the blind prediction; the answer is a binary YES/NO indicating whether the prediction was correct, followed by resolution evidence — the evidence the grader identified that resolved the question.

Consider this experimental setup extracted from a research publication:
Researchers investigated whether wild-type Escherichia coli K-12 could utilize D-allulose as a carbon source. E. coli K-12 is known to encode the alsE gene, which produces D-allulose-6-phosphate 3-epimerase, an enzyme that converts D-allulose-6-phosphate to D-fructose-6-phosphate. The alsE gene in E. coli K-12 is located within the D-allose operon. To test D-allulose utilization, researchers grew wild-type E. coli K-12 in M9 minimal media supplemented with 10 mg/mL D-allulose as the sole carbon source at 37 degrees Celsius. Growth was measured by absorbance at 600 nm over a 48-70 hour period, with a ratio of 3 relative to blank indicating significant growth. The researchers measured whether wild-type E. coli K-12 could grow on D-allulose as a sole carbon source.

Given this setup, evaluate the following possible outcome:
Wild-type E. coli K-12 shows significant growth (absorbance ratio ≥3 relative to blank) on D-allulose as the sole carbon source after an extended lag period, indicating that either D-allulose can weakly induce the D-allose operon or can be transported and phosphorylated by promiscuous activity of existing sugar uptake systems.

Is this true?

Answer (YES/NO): NO